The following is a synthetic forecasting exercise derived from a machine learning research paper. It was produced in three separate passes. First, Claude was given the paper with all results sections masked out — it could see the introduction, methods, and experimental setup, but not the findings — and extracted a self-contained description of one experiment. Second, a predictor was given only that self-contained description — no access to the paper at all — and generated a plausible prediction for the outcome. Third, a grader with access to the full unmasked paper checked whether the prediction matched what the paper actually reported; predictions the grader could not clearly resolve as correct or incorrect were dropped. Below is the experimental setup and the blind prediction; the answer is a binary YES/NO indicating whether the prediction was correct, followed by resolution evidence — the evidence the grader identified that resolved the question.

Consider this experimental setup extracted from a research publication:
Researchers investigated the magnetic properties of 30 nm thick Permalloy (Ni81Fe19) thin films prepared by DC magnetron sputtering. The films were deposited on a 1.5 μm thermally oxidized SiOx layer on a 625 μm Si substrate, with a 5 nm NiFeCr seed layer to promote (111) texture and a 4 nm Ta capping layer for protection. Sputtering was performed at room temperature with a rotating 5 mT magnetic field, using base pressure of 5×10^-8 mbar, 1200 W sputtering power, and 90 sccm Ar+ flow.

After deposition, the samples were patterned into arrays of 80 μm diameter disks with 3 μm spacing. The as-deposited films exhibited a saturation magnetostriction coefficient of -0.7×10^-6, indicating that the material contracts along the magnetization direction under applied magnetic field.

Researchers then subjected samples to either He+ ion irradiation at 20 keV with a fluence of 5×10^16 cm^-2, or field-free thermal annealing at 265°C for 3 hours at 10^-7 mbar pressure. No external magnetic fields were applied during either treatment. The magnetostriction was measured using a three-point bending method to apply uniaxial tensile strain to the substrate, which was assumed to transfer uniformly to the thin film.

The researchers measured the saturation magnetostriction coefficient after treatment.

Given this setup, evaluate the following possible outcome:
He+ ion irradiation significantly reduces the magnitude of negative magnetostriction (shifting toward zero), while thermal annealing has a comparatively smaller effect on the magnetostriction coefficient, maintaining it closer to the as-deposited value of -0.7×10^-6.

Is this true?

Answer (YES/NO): NO